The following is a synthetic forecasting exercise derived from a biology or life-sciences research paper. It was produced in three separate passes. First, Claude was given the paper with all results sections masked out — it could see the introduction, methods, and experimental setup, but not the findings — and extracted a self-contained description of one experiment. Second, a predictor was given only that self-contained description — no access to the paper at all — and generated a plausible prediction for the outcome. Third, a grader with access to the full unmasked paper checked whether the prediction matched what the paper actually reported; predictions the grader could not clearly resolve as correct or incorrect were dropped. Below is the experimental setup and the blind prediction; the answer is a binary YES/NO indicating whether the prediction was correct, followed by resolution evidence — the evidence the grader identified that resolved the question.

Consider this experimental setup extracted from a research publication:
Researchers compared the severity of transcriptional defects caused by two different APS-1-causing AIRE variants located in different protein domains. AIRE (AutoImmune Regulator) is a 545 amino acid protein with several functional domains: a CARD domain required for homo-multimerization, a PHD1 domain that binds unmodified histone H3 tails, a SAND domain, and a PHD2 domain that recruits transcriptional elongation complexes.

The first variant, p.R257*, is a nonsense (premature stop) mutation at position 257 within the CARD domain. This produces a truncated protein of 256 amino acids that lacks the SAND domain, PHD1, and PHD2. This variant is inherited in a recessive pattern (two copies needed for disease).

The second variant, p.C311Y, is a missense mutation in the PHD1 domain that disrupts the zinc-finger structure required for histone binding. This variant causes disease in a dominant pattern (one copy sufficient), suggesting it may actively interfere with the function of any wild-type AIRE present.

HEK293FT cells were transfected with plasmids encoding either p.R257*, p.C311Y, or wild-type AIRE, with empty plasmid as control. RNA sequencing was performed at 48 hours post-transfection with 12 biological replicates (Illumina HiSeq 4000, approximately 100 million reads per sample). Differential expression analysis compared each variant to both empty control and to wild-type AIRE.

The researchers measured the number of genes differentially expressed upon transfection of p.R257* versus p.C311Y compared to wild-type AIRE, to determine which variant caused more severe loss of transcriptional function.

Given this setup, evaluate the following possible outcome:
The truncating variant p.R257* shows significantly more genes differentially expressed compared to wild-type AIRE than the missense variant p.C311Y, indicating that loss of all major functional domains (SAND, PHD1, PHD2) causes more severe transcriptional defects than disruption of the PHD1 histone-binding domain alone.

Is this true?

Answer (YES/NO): YES